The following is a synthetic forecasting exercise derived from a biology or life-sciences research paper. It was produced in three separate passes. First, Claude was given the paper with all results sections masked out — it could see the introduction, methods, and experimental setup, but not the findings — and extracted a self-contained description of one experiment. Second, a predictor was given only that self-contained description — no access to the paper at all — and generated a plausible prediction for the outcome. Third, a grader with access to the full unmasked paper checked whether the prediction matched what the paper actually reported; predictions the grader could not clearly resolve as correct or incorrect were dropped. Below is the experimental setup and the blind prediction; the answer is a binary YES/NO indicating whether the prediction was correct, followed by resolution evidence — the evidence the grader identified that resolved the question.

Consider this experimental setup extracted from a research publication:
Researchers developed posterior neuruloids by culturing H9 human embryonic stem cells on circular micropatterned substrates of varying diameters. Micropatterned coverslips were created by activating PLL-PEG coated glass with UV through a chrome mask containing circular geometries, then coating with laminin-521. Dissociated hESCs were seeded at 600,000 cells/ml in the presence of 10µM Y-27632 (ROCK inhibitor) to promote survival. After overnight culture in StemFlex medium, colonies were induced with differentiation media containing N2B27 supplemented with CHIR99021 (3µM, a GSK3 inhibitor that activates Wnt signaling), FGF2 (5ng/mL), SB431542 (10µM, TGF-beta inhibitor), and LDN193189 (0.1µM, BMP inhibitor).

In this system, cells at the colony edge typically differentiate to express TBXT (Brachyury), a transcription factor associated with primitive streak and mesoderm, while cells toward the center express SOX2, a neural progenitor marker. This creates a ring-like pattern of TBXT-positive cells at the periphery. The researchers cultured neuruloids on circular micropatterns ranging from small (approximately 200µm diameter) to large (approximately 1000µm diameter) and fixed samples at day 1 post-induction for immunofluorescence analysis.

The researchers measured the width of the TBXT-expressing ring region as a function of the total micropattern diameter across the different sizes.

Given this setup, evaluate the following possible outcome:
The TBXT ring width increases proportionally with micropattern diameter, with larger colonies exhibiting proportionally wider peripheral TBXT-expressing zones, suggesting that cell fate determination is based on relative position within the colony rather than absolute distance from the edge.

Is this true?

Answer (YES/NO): NO